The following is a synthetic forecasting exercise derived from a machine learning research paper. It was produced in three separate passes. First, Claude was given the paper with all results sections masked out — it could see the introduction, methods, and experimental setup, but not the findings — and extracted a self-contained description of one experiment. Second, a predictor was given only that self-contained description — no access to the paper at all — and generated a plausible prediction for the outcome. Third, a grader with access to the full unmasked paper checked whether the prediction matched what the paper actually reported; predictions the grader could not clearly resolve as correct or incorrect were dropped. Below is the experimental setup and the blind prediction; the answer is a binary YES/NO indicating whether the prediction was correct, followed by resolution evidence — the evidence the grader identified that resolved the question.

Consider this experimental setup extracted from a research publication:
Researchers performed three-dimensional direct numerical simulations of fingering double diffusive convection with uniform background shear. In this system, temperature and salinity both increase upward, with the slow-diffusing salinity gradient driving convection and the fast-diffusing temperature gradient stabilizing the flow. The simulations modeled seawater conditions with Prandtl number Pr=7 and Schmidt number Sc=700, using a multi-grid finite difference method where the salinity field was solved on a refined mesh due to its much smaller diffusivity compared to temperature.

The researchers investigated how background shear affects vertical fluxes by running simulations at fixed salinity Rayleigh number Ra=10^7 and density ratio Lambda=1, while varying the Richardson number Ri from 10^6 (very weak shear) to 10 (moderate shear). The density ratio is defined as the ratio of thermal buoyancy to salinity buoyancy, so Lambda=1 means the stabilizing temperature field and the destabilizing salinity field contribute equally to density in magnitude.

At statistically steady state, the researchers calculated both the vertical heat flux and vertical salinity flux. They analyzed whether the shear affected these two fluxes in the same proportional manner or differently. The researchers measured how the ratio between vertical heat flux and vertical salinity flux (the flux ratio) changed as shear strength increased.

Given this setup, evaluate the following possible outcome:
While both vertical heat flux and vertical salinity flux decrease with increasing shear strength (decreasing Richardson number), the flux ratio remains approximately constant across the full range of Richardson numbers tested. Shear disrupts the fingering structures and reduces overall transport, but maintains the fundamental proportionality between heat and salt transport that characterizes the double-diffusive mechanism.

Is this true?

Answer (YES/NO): NO